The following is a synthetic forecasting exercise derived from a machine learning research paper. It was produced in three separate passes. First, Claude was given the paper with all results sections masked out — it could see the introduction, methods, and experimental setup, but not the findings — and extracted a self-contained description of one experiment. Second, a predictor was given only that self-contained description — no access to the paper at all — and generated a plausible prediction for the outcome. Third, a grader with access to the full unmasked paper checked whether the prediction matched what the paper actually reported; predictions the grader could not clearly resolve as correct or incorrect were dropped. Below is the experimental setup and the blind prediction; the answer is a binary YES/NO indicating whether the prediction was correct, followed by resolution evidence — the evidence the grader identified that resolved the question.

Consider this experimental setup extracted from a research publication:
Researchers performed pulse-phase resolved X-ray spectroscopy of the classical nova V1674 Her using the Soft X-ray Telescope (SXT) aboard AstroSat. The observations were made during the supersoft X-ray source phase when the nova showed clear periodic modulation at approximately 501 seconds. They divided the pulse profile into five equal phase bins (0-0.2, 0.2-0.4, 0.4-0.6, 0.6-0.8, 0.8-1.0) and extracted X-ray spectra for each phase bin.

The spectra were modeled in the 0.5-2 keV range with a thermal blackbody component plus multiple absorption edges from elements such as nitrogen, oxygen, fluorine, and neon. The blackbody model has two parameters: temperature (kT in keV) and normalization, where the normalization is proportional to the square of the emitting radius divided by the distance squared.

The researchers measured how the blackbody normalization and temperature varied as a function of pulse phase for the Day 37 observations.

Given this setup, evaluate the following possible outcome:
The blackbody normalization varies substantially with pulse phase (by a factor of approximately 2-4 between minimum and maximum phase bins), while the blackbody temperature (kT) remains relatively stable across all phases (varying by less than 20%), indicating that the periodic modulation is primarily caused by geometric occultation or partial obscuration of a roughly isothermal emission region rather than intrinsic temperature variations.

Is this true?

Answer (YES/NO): YES